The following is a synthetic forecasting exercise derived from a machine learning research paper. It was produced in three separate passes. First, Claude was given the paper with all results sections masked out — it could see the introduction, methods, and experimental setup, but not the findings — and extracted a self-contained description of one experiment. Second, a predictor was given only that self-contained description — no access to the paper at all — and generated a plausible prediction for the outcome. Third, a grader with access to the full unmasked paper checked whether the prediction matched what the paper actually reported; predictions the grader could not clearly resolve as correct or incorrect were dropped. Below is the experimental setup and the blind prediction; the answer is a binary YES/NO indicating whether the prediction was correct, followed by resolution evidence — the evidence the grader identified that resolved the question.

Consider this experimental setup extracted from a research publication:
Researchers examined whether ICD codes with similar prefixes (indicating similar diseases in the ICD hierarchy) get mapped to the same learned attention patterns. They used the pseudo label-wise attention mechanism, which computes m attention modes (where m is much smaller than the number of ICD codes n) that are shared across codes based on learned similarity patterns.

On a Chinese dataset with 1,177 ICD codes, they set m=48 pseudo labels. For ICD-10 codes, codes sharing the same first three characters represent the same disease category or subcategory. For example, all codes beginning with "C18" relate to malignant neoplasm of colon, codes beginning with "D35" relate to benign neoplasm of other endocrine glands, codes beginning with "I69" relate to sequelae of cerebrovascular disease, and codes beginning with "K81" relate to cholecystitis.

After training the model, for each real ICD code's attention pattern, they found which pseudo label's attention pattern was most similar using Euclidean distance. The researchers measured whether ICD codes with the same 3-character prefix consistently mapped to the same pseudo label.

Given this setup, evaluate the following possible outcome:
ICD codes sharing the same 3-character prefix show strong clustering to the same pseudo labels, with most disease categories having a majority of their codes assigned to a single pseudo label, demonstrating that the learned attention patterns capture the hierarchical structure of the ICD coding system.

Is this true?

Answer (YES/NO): YES